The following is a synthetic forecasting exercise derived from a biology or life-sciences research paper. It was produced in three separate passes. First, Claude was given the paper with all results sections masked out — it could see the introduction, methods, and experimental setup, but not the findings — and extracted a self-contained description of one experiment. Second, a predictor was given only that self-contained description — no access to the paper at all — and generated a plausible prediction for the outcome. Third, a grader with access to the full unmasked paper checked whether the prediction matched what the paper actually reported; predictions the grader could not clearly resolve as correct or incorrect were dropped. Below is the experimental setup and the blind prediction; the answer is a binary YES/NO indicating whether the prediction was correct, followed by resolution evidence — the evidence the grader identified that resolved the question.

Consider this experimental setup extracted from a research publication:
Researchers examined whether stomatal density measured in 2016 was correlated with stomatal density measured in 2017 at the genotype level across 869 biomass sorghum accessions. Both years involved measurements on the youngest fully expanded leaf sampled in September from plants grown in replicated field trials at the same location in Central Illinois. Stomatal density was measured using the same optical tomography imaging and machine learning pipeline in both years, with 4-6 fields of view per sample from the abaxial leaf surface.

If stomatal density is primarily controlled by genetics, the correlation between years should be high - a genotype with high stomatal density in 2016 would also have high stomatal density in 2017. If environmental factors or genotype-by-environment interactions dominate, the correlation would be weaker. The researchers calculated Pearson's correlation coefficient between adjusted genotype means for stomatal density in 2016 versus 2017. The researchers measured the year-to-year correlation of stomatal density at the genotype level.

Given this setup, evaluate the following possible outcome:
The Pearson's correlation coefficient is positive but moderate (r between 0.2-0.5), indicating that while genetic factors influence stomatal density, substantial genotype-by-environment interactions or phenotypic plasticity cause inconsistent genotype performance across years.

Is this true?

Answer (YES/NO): YES